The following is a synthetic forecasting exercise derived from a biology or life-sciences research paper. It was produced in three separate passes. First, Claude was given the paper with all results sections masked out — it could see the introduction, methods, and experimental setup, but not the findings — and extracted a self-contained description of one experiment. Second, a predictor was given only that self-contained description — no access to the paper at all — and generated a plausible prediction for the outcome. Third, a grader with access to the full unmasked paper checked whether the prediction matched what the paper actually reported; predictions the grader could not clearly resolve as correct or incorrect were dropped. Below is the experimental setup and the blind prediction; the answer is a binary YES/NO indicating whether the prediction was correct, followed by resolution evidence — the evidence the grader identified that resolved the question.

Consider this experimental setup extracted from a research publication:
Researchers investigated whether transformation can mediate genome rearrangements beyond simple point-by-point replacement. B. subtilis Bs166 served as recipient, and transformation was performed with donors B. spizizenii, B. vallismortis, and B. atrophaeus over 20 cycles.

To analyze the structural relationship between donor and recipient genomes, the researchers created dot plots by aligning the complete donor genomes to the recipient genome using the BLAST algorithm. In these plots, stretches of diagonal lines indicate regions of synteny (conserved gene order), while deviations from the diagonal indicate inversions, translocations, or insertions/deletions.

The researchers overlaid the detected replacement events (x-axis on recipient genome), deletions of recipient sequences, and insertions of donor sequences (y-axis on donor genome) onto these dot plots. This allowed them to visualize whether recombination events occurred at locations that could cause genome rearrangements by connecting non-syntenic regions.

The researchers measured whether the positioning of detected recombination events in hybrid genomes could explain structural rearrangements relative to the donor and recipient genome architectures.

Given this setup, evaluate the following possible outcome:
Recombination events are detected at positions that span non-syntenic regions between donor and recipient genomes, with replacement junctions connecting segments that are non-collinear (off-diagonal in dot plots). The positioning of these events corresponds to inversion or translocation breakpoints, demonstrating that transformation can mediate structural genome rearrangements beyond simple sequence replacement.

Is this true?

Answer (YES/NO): NO